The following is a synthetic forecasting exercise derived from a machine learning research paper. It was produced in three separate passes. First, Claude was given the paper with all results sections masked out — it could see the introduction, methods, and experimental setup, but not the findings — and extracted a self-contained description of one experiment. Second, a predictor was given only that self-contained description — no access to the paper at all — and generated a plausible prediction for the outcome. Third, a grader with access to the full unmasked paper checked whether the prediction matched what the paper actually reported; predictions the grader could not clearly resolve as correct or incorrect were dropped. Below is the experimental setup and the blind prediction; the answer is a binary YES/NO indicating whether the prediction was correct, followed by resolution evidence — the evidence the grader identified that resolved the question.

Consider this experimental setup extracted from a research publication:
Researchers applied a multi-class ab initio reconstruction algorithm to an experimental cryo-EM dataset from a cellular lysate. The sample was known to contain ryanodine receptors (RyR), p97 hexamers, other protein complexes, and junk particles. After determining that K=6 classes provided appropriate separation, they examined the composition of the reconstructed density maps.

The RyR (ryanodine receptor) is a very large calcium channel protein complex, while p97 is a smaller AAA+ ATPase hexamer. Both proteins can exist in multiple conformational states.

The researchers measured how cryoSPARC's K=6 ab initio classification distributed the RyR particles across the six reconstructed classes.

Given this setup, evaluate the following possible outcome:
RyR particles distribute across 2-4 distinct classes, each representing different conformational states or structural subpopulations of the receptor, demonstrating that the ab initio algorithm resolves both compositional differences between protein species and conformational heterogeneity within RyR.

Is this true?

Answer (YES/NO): YES